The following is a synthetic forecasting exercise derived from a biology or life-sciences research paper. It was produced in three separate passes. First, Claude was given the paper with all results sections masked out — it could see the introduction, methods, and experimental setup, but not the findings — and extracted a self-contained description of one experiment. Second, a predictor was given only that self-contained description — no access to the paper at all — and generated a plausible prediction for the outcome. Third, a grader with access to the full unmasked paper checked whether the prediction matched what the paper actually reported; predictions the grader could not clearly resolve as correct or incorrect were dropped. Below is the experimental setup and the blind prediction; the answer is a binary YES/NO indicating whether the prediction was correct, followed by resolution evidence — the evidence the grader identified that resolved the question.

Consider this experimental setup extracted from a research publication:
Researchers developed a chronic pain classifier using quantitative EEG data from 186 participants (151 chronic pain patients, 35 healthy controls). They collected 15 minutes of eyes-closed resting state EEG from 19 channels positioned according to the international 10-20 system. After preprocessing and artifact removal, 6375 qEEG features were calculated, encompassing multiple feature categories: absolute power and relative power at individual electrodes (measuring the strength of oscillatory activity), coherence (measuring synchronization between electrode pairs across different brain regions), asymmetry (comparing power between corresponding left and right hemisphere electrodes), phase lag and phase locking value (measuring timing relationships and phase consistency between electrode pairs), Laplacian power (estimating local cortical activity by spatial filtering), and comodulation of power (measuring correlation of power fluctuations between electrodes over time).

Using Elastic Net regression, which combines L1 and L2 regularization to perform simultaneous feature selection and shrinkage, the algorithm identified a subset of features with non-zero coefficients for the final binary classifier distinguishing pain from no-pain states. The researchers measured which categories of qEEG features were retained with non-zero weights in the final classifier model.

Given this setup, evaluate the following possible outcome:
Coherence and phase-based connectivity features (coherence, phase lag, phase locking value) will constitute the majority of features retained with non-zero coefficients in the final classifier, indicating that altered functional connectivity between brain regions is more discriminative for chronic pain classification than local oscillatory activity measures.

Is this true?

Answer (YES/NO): NO